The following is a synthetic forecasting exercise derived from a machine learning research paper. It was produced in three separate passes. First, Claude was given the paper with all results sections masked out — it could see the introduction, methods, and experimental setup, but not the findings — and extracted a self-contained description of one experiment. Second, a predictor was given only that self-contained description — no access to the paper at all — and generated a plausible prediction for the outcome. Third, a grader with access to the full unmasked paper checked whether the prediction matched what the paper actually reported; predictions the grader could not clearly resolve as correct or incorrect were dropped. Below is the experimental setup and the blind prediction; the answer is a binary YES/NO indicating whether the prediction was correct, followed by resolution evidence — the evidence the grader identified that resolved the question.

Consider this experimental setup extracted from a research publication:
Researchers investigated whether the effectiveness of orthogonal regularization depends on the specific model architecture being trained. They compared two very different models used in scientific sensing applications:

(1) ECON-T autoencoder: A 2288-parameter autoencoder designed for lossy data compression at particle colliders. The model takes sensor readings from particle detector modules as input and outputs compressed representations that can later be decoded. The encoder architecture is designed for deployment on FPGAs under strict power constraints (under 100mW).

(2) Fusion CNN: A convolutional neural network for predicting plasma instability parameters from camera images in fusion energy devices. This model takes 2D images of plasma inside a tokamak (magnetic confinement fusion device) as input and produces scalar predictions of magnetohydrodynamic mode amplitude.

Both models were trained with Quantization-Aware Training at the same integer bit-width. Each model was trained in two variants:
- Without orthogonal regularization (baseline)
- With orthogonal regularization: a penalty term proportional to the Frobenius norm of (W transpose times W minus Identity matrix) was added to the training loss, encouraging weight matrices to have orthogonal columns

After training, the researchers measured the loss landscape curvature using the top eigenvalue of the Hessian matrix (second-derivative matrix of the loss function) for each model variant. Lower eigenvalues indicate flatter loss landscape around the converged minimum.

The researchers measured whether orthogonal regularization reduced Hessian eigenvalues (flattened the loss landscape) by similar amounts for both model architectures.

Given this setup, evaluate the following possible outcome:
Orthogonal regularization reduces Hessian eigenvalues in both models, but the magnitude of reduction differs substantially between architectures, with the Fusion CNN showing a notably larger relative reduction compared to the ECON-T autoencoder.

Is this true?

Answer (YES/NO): NO